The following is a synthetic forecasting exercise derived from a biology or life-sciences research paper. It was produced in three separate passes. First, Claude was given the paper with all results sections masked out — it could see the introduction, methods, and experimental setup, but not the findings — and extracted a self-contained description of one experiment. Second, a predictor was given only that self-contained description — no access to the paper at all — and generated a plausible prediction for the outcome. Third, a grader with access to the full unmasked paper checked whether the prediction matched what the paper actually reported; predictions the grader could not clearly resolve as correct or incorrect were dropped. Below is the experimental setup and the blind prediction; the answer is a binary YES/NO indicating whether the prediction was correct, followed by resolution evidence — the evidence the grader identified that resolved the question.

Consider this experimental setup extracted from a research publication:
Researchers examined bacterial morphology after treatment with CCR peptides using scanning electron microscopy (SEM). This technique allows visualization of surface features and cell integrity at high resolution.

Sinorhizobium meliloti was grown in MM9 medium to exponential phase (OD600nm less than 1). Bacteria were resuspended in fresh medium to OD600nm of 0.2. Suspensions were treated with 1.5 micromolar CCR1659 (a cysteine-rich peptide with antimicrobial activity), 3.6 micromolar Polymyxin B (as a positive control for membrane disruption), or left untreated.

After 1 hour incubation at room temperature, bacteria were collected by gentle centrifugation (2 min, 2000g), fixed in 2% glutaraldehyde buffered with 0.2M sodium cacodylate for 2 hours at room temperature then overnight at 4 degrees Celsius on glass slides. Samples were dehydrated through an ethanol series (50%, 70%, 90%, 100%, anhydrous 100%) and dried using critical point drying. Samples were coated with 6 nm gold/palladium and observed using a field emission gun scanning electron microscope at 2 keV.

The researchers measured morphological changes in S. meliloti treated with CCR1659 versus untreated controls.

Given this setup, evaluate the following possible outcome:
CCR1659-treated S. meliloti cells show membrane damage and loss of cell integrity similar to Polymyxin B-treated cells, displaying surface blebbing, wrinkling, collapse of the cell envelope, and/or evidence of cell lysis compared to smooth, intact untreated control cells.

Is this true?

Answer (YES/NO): YES